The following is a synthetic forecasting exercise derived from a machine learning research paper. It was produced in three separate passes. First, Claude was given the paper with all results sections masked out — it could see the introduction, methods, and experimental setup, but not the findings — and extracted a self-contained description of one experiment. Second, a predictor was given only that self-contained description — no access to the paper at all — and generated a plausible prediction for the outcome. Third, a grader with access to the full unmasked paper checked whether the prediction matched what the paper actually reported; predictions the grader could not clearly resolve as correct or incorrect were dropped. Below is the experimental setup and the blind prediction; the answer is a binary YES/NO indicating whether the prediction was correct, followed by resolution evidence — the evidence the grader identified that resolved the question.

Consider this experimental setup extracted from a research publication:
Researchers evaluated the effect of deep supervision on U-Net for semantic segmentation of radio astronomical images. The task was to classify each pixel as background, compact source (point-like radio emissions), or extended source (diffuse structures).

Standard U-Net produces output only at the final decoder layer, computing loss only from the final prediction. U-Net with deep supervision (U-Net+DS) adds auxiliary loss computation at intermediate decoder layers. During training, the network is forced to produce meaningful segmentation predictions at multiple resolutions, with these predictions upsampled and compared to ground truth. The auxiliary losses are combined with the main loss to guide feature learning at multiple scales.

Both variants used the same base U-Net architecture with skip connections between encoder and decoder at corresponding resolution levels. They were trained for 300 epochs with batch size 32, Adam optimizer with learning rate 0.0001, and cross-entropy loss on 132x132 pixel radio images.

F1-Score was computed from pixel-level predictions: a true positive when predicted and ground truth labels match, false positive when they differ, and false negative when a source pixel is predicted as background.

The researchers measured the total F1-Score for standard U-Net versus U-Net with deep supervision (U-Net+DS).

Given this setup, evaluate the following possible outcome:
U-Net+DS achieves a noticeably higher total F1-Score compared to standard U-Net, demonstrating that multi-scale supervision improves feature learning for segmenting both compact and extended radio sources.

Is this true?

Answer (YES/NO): YES